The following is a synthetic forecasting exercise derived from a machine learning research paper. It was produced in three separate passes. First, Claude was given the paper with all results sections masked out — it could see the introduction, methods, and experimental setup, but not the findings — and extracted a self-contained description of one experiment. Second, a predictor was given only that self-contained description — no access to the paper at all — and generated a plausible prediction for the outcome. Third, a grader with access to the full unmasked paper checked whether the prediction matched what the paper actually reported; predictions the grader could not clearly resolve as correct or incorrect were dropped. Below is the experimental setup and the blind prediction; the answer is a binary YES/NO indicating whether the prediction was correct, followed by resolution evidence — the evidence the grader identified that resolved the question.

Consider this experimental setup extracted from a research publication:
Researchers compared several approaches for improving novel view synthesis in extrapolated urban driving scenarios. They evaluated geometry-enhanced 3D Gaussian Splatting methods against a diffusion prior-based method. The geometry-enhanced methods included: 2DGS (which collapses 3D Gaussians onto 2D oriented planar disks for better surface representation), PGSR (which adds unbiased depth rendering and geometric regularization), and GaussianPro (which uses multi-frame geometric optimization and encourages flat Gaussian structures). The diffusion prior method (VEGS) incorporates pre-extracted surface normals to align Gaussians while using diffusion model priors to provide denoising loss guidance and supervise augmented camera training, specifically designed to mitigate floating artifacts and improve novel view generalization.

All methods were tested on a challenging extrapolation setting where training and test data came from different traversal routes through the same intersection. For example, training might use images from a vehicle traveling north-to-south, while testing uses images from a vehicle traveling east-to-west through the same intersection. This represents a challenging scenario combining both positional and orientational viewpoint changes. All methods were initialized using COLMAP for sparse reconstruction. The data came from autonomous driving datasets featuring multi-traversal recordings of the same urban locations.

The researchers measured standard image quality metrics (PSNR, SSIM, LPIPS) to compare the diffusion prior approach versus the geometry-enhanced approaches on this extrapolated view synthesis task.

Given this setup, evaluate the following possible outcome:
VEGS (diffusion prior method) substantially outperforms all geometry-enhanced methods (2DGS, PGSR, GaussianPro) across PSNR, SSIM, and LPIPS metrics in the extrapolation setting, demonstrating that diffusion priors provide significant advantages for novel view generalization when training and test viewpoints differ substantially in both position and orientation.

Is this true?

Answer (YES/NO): NO